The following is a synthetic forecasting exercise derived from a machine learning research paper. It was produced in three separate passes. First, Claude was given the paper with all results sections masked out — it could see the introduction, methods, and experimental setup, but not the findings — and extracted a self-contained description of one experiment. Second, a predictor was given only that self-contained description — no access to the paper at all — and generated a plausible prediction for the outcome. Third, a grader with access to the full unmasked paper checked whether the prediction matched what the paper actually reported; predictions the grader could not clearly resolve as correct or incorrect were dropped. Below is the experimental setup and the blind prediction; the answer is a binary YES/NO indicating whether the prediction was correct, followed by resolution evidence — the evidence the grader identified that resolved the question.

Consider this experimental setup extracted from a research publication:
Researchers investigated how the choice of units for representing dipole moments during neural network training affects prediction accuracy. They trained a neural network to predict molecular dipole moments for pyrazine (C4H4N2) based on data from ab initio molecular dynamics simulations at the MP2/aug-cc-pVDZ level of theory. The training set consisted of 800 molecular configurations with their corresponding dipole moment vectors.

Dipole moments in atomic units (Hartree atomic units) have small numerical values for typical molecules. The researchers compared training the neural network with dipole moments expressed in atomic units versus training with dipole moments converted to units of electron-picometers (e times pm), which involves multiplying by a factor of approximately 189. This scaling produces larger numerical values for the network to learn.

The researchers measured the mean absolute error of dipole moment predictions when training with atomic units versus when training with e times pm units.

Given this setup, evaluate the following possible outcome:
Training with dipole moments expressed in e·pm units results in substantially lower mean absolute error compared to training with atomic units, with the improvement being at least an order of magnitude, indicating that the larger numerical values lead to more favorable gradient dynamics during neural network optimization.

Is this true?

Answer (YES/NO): NO